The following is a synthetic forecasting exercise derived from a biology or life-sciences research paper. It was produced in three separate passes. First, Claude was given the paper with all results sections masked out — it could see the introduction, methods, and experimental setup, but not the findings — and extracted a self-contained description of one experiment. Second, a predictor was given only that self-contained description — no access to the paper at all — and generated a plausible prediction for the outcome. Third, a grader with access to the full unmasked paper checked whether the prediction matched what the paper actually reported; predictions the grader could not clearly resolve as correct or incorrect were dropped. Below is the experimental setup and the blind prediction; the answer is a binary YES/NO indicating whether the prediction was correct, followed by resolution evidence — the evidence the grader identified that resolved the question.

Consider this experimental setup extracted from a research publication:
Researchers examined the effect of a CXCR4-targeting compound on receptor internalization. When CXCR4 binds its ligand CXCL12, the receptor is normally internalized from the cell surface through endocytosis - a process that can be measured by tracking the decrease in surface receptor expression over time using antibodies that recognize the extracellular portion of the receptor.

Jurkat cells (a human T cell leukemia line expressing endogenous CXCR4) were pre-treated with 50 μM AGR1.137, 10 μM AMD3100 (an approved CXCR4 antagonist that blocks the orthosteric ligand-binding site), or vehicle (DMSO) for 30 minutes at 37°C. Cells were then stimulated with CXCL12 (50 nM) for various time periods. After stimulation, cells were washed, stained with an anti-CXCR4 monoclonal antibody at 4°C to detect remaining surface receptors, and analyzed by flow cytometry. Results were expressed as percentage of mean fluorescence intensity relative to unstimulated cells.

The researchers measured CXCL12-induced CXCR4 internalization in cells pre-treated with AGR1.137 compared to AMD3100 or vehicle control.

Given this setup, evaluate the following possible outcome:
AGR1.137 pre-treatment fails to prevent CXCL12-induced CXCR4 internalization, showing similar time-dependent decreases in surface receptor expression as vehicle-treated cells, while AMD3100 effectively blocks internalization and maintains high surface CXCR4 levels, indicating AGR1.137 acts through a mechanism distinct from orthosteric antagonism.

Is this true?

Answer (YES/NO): YES